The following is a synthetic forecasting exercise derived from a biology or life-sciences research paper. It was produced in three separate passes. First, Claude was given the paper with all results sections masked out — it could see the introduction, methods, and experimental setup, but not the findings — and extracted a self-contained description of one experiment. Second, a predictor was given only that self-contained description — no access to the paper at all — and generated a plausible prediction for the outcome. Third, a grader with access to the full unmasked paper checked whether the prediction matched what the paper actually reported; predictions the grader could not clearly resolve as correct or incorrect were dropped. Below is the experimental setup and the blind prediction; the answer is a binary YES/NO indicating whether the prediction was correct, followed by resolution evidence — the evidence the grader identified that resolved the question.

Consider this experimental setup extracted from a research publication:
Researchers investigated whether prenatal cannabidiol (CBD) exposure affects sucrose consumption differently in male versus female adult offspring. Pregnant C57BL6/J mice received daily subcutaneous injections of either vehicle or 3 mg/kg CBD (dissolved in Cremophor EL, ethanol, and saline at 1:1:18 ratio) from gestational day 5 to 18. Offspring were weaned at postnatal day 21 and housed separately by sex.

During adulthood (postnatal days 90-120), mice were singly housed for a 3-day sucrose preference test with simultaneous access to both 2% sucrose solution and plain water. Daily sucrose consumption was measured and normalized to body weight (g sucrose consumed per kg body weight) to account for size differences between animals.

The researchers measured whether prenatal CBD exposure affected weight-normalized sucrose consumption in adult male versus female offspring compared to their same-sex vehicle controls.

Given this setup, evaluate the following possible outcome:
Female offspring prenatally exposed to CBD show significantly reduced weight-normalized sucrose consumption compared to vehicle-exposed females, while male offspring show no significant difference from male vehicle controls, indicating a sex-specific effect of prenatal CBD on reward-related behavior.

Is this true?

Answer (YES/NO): NO